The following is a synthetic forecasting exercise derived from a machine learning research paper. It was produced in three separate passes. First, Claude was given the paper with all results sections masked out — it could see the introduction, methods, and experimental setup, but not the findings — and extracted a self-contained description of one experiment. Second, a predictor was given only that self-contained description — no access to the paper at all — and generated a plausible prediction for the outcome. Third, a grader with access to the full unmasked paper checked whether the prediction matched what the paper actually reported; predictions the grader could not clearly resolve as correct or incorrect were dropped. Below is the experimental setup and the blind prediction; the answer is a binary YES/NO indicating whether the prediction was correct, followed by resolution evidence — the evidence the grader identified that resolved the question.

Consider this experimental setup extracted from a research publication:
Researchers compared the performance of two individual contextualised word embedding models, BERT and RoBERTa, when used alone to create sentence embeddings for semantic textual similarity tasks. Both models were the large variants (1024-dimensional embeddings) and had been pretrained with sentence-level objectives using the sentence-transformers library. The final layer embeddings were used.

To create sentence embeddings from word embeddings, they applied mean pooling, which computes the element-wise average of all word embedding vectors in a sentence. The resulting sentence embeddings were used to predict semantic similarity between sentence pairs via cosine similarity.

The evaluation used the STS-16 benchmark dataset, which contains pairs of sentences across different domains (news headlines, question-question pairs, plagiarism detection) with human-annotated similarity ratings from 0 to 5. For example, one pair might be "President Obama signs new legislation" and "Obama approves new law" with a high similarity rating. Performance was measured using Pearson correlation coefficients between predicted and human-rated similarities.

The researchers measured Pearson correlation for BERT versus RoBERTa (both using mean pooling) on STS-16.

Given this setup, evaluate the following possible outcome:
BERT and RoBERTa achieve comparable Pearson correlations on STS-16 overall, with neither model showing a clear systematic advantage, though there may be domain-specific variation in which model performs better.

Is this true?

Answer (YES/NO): NO